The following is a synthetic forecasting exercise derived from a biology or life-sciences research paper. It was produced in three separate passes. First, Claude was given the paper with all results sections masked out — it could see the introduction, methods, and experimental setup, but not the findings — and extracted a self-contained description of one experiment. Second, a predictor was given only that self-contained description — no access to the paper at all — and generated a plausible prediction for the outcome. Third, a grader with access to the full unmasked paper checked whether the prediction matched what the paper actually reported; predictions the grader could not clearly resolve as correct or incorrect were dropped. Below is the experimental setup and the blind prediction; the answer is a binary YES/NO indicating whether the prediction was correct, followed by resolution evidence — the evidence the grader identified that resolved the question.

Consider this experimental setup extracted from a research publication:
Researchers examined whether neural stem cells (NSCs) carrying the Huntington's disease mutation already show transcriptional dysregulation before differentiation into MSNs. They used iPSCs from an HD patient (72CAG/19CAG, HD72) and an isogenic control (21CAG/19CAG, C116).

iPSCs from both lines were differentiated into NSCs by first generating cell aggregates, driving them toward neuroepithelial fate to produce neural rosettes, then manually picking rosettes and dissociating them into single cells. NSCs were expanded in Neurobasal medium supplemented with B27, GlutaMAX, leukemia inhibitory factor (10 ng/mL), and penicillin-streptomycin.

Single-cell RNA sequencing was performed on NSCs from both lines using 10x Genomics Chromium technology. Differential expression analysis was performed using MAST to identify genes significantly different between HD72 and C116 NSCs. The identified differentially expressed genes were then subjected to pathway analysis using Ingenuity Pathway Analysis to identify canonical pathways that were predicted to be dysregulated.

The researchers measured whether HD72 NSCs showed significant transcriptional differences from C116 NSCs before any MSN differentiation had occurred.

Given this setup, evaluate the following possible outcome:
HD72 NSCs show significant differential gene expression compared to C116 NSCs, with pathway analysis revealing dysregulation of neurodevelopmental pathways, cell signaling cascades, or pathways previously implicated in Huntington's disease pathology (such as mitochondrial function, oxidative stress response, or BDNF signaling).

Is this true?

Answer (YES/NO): YES